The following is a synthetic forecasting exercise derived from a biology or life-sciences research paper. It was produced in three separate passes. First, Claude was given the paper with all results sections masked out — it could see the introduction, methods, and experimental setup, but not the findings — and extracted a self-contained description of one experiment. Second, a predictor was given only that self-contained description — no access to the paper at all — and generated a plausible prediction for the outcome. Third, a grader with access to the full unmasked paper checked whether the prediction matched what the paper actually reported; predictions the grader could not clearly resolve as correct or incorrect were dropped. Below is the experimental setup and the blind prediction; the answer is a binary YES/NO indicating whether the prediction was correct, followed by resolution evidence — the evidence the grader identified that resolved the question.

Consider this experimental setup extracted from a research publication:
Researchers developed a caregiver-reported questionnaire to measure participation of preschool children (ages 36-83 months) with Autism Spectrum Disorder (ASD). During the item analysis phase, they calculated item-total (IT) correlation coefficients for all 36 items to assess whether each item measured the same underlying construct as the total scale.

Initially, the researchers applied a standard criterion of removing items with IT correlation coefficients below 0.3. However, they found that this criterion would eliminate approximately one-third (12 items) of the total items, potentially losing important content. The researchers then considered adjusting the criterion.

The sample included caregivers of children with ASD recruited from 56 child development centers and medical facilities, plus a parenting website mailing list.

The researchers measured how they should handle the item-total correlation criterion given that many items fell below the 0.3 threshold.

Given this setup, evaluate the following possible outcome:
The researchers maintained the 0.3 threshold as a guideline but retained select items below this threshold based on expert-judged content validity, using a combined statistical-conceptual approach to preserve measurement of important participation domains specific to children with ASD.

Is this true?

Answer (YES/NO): NO